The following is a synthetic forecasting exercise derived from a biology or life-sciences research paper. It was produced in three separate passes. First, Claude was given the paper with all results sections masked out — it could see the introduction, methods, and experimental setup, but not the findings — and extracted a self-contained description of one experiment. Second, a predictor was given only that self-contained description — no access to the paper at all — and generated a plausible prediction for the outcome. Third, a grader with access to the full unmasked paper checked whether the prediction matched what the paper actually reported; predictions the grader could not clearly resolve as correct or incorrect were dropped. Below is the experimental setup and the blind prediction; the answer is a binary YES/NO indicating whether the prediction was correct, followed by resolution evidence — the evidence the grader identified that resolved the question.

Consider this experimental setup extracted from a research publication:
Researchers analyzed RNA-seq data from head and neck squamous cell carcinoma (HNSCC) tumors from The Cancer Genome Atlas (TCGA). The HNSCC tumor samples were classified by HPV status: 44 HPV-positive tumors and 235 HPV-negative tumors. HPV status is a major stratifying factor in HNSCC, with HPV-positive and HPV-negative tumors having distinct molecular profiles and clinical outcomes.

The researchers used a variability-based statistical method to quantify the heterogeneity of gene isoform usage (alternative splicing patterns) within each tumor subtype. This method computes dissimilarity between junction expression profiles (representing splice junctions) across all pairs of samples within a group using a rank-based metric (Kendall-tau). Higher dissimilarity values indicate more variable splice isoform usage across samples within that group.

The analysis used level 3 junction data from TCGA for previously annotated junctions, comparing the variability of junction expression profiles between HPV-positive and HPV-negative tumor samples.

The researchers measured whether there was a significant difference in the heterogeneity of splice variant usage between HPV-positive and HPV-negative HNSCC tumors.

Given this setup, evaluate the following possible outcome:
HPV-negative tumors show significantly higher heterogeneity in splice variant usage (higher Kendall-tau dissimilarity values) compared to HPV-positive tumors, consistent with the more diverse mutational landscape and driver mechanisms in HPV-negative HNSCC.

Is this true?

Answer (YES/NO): NO